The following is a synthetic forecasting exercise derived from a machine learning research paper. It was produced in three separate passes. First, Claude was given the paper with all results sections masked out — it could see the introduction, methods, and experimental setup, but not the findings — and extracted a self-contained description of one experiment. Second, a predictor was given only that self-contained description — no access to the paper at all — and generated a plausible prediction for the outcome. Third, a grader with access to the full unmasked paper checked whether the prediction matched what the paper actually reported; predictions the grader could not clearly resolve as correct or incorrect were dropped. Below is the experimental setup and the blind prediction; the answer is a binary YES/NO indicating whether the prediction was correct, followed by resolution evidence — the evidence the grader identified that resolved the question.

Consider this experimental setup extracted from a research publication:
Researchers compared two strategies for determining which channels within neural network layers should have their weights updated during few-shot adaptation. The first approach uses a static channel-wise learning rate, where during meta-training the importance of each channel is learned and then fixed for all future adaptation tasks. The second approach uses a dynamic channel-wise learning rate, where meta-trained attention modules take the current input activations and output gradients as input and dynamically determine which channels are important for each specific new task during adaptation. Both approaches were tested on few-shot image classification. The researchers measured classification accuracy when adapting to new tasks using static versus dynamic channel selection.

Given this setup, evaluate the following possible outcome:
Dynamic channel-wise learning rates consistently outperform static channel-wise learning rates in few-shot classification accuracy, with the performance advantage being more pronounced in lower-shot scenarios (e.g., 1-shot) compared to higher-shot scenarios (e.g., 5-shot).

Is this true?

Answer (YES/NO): NO